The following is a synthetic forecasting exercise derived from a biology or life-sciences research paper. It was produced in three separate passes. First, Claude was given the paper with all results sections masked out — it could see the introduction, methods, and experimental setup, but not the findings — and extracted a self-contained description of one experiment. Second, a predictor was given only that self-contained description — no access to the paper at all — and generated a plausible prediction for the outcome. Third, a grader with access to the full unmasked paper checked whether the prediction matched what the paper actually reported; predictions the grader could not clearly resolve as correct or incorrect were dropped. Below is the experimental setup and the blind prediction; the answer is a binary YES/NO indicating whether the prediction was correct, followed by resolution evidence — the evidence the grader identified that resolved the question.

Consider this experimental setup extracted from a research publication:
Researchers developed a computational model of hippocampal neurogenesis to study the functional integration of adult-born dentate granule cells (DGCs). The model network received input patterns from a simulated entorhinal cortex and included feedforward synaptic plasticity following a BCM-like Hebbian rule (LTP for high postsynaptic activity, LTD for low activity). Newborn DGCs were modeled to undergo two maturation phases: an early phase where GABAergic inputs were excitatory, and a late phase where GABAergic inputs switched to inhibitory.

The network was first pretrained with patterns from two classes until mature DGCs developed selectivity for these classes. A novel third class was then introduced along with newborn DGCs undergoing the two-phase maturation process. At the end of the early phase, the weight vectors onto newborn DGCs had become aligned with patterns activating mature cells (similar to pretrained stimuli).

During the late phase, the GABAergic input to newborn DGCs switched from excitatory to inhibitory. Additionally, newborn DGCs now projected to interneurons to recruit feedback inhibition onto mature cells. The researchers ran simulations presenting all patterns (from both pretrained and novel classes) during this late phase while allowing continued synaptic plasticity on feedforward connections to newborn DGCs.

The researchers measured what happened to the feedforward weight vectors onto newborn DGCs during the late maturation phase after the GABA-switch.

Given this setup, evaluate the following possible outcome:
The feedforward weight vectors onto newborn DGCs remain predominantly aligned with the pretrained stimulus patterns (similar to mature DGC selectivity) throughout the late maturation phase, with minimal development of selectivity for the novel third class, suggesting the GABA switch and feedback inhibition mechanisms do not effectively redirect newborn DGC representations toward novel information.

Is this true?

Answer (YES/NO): NO